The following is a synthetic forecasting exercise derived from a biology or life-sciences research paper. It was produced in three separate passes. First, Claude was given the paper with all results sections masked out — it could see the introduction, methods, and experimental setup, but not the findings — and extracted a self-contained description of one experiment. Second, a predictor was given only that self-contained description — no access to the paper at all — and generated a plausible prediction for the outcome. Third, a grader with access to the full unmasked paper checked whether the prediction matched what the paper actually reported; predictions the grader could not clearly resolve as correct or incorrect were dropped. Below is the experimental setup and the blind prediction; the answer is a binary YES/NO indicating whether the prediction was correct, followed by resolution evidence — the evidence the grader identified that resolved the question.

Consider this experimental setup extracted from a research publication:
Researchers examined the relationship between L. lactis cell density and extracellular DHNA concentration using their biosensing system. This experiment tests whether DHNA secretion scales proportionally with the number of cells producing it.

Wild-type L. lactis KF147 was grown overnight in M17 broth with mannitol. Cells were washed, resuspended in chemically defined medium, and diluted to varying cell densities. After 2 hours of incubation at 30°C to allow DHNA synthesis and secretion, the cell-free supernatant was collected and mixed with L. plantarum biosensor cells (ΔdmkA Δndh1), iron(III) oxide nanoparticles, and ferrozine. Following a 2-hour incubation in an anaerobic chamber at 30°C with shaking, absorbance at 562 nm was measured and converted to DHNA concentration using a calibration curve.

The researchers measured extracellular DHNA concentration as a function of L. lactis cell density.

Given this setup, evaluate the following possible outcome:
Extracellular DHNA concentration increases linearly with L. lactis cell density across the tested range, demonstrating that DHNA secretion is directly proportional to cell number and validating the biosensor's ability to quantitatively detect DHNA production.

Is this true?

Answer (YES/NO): NO